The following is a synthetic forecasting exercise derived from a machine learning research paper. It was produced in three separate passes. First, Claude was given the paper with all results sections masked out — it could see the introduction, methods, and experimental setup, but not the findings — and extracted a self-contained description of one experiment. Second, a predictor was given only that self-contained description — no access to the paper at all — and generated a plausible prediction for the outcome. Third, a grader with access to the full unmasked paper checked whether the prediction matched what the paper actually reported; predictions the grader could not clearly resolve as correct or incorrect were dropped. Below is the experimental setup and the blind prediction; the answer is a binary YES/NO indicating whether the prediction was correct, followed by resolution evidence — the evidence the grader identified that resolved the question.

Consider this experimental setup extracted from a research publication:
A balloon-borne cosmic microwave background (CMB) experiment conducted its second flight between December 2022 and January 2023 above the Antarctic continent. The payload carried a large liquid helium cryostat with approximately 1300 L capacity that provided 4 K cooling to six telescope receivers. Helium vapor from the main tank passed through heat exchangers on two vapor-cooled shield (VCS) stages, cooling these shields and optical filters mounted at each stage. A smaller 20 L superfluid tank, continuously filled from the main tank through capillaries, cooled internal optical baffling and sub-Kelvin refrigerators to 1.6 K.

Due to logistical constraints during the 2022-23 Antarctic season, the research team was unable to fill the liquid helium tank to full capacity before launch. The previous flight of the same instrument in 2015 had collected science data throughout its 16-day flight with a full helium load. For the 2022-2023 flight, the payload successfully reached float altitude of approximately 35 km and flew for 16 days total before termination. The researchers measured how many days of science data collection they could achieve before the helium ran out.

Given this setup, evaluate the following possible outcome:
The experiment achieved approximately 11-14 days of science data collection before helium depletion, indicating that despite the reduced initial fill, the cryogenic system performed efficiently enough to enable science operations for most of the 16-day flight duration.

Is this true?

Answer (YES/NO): NO